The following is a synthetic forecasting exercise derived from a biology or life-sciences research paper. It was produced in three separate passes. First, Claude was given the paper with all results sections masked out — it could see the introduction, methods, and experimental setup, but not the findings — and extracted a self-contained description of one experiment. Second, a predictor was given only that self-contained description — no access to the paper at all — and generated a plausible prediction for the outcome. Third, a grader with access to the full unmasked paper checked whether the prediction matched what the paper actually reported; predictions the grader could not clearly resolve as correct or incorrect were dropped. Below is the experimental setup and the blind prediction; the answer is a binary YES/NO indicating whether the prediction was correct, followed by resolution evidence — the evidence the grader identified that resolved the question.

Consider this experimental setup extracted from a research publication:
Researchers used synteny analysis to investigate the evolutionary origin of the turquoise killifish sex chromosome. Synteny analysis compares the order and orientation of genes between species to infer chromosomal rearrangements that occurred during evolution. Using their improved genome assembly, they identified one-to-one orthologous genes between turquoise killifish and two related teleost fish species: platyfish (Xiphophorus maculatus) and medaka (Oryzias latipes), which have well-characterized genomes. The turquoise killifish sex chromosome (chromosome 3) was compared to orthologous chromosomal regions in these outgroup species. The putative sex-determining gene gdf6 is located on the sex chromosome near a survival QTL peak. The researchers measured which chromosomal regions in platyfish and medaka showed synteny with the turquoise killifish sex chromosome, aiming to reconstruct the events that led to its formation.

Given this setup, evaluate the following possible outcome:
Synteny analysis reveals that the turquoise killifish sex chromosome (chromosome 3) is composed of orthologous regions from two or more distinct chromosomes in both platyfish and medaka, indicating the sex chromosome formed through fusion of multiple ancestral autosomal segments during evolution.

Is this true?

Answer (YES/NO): YES